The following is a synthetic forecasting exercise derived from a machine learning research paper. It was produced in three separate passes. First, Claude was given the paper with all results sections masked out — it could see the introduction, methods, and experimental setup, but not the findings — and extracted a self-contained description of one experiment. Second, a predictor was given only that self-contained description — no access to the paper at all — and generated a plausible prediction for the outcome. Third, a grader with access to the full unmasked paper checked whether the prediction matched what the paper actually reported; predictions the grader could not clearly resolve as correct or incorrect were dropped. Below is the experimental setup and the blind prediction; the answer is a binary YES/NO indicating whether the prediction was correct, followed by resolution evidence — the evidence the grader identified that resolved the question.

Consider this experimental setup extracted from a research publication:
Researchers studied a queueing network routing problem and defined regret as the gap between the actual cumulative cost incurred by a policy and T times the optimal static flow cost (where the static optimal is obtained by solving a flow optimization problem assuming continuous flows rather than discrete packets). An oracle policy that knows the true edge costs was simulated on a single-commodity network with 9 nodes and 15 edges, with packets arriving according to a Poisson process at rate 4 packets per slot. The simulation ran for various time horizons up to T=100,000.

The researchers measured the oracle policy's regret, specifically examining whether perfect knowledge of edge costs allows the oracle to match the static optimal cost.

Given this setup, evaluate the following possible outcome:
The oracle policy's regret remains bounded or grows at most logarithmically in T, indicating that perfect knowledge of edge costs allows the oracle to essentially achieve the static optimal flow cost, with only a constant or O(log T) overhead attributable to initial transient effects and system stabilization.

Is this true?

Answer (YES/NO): NO